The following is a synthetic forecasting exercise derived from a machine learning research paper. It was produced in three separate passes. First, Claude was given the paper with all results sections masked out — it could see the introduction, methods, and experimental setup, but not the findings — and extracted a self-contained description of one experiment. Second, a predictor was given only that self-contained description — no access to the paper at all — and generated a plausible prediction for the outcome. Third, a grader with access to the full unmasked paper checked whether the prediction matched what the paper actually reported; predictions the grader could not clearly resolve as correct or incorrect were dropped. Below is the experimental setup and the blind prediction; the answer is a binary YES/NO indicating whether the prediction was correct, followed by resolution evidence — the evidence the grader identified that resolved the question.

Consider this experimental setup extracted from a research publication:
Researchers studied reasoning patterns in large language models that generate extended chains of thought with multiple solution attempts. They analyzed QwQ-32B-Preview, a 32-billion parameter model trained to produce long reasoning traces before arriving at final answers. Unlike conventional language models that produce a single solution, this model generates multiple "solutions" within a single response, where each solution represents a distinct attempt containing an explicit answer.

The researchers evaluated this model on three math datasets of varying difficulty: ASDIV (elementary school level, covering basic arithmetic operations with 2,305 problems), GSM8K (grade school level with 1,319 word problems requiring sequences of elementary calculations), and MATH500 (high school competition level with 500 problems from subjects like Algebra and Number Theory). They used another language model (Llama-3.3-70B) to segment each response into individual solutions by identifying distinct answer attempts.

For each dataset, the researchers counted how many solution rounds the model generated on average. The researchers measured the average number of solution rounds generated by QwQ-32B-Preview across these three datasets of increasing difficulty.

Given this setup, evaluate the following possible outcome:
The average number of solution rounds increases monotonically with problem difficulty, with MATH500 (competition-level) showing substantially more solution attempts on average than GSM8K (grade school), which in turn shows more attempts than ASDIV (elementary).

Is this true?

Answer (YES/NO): NO